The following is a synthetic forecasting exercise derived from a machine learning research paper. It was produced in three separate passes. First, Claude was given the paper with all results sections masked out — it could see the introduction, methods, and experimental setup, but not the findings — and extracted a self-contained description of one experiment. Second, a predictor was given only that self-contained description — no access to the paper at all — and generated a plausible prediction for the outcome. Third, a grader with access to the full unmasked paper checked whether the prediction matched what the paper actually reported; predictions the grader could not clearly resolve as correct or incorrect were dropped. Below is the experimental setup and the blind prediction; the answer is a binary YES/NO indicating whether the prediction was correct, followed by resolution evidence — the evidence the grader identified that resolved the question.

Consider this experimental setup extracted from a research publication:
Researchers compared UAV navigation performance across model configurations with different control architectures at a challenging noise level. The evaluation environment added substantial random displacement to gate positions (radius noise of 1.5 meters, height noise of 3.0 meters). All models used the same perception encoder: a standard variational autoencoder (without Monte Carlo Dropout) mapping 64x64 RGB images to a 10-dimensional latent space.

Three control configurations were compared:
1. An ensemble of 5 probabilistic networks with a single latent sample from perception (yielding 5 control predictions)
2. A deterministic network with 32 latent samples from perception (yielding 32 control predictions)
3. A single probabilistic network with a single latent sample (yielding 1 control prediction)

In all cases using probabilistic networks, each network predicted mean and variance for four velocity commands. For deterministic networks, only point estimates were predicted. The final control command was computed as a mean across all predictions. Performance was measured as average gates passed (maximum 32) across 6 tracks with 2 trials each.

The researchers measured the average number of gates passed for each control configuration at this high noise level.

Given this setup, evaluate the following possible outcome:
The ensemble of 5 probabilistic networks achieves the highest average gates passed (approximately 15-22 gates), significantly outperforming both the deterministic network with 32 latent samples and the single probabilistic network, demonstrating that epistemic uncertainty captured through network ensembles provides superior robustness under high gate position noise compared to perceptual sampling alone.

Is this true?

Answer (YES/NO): NO